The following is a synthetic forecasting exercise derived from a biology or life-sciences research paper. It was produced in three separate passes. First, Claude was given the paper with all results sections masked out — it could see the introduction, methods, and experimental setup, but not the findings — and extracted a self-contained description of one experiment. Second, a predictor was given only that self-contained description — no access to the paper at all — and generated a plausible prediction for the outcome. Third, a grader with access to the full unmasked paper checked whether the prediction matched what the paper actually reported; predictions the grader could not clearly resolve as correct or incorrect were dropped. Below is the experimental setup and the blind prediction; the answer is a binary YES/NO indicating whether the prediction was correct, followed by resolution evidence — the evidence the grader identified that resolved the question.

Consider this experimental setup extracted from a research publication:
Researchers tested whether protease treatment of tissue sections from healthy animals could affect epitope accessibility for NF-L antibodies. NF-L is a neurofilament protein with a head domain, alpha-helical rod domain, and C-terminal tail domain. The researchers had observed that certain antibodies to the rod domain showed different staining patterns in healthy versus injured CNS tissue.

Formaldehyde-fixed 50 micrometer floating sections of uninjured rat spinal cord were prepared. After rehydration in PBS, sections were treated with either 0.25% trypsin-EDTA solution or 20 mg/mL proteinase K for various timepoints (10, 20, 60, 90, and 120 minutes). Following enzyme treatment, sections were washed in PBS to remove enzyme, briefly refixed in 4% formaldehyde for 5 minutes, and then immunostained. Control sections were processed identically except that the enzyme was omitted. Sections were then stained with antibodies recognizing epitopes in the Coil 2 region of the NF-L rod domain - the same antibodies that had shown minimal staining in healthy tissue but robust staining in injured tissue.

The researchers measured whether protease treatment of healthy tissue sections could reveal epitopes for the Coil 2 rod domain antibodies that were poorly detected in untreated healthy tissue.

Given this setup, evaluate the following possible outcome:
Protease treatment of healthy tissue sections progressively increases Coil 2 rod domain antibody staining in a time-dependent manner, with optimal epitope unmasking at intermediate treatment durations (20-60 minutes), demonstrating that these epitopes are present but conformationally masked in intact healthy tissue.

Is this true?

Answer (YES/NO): NO